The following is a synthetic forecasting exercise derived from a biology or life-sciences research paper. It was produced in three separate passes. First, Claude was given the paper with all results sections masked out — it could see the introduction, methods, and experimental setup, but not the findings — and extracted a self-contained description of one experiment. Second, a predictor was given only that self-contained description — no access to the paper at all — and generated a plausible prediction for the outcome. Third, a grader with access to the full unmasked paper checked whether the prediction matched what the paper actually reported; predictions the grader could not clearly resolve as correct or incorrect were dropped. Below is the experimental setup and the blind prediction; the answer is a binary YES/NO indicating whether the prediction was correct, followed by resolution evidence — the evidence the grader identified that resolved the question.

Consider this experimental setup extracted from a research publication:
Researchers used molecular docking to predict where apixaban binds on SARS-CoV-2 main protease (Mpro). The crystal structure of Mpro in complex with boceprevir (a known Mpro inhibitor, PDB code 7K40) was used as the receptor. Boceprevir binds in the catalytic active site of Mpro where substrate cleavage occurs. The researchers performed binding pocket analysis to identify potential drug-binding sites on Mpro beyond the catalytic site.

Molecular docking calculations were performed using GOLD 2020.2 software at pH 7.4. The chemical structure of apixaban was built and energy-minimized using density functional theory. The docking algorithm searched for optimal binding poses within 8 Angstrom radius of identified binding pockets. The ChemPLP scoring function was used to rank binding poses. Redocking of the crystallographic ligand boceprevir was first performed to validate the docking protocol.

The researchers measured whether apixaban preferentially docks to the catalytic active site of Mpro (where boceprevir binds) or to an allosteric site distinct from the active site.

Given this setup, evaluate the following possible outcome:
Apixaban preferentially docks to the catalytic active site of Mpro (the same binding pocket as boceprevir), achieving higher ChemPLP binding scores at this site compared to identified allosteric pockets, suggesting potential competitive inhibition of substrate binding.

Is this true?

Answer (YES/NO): NO